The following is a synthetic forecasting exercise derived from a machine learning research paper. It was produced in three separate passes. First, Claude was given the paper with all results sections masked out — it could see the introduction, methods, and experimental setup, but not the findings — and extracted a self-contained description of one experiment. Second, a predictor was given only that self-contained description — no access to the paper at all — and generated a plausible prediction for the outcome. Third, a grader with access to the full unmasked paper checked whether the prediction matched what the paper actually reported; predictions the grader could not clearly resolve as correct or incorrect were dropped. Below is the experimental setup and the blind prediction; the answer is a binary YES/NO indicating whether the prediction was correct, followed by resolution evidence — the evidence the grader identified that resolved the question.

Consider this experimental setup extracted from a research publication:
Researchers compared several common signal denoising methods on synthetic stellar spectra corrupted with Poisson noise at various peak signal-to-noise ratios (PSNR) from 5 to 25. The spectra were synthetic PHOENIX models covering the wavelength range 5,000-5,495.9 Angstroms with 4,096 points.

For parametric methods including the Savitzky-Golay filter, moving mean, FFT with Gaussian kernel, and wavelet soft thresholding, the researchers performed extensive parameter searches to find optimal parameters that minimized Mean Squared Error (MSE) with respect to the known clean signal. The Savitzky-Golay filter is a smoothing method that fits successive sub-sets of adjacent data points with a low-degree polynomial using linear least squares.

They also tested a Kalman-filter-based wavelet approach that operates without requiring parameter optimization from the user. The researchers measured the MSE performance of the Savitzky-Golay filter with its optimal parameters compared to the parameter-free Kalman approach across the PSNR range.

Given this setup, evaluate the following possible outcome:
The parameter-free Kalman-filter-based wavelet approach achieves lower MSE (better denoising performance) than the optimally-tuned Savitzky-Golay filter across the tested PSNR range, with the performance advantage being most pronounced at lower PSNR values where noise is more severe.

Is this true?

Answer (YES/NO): NO